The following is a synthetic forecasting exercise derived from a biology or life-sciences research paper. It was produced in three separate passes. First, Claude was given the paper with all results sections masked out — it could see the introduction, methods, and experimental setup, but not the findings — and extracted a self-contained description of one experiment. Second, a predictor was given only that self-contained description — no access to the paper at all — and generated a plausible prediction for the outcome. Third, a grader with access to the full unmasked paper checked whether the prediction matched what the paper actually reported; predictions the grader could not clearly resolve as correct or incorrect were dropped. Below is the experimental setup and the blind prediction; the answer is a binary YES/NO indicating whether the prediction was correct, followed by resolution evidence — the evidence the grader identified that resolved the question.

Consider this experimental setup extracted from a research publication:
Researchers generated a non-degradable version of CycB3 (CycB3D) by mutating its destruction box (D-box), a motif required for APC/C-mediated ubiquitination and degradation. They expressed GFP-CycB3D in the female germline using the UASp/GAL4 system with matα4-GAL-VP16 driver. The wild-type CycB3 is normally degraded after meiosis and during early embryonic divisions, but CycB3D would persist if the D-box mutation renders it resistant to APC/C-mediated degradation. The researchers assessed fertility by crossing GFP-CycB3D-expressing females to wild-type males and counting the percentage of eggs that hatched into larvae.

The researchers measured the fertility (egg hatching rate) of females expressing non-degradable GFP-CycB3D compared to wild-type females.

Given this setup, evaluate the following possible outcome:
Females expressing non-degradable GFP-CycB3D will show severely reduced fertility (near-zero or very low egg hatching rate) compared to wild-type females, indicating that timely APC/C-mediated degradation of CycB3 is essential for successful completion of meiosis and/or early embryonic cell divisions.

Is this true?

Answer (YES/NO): YES